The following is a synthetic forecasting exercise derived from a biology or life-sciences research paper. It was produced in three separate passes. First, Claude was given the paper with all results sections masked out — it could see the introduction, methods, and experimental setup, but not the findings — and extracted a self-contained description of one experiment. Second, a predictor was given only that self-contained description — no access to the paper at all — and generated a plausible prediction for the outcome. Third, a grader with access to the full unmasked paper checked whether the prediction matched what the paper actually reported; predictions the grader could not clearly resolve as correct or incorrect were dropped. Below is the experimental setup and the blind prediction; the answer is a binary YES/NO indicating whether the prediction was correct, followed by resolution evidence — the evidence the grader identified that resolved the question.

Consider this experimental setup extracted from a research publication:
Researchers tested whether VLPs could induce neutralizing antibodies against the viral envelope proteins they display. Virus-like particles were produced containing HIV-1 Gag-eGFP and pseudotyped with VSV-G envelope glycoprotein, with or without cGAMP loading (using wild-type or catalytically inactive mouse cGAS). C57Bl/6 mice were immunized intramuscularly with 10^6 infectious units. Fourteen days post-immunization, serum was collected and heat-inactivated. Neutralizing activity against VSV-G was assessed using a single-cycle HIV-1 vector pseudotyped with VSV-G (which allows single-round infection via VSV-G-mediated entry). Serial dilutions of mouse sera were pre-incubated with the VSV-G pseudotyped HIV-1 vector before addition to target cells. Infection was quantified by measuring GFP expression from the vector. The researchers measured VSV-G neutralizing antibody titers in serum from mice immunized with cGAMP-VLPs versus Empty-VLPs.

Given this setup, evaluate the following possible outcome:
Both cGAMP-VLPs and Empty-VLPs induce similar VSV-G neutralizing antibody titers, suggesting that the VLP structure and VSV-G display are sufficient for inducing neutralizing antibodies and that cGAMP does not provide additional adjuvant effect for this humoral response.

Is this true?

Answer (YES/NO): NO